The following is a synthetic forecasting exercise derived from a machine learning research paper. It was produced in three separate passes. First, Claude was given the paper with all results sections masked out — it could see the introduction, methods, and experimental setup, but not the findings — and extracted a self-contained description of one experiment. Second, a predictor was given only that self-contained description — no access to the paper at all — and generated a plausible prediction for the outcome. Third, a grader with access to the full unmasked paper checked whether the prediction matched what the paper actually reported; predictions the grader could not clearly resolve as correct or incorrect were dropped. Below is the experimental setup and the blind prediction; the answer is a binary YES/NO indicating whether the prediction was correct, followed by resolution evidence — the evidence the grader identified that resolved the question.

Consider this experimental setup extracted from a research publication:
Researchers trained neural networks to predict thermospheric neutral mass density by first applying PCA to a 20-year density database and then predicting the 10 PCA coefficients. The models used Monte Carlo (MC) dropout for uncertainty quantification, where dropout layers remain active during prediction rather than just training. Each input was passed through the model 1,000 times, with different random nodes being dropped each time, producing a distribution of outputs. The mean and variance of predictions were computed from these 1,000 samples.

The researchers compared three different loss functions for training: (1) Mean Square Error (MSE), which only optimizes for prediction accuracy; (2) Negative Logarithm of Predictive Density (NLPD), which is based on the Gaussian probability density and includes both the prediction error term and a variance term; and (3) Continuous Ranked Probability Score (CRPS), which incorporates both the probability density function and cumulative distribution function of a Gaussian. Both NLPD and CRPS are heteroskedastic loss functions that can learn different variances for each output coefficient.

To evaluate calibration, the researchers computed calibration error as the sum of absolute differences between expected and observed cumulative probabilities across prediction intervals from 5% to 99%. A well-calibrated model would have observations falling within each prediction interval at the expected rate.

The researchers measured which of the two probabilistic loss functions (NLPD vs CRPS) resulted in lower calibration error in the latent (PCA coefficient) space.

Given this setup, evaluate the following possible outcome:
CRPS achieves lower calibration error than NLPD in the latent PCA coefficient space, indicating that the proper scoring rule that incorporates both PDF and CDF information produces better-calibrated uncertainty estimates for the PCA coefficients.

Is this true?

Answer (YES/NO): NO